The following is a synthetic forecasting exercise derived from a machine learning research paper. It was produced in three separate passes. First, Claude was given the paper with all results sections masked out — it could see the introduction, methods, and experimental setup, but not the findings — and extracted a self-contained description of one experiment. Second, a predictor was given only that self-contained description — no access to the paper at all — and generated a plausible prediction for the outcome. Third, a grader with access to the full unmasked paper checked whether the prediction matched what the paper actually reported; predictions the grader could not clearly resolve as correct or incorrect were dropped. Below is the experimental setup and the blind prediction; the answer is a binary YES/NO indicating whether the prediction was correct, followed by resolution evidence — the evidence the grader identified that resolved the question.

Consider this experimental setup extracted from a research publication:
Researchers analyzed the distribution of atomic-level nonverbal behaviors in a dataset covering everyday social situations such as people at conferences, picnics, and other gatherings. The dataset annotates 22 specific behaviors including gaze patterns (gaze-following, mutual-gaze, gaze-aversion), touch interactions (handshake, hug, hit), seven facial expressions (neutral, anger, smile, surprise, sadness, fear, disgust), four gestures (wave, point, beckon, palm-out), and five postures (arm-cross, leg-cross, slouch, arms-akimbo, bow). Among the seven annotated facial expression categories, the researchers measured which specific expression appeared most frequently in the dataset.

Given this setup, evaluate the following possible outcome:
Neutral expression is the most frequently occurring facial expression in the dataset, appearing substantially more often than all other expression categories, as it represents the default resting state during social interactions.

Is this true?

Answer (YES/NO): NO